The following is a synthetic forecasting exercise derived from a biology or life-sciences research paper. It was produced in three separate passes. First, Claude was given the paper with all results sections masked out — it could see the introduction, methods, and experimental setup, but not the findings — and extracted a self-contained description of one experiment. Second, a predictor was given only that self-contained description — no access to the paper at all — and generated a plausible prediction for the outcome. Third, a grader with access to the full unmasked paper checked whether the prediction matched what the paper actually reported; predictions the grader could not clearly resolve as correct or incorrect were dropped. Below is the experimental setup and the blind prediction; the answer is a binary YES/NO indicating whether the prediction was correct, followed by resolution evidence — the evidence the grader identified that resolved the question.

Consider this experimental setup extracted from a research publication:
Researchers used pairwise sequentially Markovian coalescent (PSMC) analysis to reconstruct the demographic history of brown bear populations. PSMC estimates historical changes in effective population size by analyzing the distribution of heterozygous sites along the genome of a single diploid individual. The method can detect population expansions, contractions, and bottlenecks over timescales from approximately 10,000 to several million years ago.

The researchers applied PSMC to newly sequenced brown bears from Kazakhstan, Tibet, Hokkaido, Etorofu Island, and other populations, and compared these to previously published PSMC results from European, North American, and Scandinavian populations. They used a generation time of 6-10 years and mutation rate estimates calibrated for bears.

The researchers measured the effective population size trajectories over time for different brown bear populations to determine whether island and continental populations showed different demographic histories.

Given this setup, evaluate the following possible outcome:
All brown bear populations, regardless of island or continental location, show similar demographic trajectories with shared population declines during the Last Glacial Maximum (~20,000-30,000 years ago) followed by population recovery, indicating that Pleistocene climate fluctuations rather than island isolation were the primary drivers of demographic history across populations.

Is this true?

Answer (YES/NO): NO